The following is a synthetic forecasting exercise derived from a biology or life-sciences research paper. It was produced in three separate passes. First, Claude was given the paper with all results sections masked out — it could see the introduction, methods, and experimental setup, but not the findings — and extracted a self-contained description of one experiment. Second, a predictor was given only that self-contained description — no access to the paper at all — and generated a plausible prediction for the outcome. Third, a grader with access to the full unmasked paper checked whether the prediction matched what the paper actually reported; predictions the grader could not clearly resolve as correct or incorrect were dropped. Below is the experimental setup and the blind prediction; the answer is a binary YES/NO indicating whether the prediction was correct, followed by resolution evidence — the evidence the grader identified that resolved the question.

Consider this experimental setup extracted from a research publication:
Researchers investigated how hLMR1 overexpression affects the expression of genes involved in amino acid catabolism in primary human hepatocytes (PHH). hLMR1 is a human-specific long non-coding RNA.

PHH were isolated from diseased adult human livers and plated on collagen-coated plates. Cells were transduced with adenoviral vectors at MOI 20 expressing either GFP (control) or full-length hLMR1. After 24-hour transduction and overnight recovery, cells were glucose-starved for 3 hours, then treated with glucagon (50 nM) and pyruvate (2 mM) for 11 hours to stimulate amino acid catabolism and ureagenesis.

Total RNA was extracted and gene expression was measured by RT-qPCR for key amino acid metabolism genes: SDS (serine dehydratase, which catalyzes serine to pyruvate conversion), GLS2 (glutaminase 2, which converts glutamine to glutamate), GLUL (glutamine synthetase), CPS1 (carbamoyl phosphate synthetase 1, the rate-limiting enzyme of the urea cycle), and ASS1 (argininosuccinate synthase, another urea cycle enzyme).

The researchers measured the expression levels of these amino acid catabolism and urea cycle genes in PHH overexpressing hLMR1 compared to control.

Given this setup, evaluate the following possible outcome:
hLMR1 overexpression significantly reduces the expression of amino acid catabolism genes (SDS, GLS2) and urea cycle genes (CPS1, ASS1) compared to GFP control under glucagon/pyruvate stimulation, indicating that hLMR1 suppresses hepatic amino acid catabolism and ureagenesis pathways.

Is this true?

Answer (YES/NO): NO